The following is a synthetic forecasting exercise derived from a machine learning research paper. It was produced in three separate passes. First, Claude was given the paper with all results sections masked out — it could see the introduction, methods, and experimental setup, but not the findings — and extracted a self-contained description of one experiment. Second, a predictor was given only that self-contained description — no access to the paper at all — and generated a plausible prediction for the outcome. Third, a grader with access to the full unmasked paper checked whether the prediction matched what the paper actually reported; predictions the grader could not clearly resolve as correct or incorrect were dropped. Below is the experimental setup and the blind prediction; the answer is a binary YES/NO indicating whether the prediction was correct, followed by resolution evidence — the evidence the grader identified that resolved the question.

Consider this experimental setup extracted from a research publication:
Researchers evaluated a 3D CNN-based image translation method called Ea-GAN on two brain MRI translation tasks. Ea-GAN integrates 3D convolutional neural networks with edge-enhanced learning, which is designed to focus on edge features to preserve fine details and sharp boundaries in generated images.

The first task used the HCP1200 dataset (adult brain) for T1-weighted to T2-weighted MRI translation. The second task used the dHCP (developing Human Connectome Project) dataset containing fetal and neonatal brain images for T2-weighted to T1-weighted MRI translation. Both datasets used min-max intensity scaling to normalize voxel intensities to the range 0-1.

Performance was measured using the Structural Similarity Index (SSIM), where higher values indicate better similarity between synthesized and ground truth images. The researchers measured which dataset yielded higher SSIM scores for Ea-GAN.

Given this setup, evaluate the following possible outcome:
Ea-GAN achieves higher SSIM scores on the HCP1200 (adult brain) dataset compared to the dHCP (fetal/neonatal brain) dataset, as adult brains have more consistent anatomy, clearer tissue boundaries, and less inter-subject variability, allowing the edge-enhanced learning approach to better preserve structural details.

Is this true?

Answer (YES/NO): YES